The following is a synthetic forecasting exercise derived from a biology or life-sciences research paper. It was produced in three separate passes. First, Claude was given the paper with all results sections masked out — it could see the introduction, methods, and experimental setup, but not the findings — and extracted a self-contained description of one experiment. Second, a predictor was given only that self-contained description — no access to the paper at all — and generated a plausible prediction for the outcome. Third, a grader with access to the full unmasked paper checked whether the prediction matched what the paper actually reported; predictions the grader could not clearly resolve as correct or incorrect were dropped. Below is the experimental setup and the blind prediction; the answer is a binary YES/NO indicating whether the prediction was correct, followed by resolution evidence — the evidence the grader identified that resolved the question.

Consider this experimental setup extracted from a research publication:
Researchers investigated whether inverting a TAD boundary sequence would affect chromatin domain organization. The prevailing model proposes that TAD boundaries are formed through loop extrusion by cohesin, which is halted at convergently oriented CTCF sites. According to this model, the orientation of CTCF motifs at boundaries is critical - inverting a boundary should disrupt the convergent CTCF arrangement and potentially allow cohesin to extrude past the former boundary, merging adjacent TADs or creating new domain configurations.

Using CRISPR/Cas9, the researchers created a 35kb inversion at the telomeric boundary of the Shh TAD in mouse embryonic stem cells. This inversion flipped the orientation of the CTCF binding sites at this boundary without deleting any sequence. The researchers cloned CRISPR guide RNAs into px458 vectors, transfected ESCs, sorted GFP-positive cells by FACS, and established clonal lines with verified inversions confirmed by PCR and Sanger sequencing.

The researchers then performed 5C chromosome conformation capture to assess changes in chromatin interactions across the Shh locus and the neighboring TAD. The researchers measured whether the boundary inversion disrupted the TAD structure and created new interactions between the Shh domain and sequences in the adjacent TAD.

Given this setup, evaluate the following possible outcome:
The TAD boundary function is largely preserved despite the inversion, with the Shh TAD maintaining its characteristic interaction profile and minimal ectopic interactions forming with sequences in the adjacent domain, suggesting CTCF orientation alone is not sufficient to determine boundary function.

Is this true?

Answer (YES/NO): NO